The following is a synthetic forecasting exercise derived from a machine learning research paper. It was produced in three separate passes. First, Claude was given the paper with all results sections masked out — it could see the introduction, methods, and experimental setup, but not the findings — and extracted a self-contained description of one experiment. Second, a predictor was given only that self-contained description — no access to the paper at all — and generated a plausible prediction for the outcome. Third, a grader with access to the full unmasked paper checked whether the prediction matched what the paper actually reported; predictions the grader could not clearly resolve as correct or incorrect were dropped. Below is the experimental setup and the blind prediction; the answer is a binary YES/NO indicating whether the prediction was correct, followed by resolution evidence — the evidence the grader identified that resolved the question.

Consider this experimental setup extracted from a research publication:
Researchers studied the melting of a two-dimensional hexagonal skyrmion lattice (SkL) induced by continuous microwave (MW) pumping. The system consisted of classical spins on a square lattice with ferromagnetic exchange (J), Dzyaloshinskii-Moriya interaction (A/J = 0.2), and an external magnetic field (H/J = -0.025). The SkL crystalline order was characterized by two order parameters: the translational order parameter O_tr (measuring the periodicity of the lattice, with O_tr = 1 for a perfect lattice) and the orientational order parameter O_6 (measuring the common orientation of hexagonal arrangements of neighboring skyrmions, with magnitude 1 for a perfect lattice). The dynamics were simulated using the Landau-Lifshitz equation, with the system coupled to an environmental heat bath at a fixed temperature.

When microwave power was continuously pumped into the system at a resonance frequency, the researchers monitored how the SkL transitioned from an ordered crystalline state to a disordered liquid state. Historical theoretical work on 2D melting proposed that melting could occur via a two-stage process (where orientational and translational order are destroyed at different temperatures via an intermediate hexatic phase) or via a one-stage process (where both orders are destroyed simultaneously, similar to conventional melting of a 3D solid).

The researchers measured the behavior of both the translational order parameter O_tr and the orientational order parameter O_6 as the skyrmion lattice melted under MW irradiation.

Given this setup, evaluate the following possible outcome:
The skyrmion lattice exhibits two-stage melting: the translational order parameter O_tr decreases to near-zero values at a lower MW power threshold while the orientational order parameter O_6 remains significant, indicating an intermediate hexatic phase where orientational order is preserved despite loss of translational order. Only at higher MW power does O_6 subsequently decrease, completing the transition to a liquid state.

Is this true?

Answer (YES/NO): NO